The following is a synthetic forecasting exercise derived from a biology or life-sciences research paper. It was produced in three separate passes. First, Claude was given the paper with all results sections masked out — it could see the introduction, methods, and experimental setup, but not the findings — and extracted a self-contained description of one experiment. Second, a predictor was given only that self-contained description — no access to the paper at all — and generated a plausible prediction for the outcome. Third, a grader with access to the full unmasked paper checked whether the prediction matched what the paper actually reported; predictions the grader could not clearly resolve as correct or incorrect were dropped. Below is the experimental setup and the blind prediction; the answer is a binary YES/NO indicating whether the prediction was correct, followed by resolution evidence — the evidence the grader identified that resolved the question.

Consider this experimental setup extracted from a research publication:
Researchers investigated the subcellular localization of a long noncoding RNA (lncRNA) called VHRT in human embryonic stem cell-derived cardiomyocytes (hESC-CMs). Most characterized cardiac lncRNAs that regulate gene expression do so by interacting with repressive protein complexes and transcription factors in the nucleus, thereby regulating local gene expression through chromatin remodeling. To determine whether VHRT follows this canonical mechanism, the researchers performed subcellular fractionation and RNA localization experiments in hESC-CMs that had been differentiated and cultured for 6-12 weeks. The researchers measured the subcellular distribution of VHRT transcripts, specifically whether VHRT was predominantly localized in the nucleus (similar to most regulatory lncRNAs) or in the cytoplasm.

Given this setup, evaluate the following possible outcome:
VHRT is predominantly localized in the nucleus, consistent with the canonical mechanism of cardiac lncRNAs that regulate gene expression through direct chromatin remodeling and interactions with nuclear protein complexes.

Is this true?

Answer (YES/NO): NO